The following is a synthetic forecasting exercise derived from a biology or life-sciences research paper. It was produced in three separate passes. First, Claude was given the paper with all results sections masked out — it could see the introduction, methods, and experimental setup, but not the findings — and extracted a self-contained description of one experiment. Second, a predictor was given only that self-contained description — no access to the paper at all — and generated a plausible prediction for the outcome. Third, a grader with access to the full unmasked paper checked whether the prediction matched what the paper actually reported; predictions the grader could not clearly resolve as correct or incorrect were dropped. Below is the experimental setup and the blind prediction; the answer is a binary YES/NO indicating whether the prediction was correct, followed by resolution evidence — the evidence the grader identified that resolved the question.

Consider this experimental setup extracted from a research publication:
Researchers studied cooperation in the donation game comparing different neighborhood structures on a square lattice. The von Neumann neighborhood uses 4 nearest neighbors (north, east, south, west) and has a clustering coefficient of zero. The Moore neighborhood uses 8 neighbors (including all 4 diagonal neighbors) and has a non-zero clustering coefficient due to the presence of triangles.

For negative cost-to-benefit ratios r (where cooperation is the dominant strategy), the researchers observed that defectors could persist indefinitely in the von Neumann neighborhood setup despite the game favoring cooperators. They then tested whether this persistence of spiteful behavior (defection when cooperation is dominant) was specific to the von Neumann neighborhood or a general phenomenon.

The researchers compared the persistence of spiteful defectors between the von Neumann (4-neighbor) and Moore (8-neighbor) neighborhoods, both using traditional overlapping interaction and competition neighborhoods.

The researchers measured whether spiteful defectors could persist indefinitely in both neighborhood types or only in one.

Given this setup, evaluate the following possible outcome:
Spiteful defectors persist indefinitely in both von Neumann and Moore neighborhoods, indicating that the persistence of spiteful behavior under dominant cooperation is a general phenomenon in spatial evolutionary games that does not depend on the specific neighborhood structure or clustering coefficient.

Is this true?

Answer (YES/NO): NO